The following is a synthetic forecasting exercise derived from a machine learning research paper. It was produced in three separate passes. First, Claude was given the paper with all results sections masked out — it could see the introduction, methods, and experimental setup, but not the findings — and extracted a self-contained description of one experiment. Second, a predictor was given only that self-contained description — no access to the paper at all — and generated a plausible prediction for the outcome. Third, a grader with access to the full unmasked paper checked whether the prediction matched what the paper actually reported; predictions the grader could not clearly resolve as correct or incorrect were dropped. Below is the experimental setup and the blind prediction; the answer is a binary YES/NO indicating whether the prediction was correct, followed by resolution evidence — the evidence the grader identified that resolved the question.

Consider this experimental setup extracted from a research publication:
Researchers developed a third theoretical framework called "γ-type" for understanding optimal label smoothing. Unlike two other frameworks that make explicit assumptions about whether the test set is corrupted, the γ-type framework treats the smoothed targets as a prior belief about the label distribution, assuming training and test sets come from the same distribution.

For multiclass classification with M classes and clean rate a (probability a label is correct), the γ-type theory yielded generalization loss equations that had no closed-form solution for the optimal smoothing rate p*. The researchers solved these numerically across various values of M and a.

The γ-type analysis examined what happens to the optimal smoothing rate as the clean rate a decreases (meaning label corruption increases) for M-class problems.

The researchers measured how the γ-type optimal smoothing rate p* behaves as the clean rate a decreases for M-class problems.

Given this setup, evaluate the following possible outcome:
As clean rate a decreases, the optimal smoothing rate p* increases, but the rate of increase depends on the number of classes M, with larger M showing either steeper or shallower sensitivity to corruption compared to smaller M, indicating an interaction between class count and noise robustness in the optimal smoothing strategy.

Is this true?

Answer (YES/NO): NO